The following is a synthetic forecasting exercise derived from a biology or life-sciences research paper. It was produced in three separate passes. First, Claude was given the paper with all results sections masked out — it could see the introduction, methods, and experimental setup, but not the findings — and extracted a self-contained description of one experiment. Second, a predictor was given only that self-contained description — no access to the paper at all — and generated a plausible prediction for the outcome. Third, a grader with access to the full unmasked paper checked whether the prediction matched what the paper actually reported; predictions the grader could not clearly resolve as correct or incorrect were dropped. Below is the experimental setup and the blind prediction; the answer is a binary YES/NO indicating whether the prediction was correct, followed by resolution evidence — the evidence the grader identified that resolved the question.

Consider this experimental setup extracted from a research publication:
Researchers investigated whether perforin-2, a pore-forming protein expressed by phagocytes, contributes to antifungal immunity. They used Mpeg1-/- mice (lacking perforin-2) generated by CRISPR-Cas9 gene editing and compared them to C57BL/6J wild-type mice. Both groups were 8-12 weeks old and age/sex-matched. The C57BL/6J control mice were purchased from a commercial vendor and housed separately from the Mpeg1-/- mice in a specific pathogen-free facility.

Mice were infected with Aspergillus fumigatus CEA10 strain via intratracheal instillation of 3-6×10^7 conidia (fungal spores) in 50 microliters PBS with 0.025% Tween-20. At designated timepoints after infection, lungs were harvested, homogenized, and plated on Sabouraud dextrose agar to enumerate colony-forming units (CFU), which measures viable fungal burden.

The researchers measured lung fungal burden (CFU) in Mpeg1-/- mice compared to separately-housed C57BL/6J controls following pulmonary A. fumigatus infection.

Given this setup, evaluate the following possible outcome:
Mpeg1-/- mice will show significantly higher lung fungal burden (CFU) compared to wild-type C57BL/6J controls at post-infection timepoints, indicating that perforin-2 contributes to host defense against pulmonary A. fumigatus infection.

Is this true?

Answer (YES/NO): NO